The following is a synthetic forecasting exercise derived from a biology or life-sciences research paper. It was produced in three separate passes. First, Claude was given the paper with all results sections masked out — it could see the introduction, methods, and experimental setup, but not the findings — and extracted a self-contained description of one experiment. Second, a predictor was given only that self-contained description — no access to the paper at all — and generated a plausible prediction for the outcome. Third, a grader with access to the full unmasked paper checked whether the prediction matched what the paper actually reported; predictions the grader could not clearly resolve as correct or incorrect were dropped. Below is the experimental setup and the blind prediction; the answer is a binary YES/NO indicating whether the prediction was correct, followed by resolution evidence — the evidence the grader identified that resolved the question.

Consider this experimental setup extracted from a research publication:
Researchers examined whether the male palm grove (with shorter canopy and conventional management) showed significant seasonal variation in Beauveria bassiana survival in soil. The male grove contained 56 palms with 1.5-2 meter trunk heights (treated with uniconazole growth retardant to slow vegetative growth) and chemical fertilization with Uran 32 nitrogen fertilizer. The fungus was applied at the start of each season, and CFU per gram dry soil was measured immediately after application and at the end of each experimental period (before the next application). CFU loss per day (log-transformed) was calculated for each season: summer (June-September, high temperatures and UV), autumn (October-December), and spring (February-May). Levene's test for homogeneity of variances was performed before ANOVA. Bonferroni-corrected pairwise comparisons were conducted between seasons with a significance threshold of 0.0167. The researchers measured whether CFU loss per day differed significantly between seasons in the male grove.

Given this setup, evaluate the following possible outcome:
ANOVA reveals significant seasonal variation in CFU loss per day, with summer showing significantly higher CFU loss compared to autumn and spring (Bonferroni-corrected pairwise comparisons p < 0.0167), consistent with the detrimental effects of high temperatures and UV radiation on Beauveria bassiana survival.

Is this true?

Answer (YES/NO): NO